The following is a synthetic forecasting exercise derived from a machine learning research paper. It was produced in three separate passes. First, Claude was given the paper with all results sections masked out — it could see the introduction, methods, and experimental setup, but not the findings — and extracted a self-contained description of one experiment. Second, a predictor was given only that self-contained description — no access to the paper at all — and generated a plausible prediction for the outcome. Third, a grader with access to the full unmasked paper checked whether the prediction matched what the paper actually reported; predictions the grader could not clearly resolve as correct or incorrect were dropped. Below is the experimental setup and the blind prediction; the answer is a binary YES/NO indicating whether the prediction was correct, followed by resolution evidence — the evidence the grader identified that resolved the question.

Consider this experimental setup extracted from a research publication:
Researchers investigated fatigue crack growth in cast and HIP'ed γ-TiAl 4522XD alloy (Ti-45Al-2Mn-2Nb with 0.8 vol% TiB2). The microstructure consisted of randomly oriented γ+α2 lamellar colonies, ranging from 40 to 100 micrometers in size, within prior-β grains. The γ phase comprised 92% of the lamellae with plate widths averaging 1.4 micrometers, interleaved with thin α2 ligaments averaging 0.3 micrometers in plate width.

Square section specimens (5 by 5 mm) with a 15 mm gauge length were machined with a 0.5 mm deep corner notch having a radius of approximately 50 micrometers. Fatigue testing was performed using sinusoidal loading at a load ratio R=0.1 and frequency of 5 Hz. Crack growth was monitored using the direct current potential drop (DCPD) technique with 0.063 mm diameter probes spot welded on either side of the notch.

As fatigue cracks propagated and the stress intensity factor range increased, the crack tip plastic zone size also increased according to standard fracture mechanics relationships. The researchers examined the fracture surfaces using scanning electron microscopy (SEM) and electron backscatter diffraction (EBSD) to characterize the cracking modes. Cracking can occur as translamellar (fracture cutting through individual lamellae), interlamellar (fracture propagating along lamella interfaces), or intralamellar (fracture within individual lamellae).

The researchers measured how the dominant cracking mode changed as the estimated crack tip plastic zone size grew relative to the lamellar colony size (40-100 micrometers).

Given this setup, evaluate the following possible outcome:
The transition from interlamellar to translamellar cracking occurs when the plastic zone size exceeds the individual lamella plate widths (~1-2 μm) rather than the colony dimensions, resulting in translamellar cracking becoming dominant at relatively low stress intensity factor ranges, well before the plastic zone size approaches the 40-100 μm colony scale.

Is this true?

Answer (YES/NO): NO